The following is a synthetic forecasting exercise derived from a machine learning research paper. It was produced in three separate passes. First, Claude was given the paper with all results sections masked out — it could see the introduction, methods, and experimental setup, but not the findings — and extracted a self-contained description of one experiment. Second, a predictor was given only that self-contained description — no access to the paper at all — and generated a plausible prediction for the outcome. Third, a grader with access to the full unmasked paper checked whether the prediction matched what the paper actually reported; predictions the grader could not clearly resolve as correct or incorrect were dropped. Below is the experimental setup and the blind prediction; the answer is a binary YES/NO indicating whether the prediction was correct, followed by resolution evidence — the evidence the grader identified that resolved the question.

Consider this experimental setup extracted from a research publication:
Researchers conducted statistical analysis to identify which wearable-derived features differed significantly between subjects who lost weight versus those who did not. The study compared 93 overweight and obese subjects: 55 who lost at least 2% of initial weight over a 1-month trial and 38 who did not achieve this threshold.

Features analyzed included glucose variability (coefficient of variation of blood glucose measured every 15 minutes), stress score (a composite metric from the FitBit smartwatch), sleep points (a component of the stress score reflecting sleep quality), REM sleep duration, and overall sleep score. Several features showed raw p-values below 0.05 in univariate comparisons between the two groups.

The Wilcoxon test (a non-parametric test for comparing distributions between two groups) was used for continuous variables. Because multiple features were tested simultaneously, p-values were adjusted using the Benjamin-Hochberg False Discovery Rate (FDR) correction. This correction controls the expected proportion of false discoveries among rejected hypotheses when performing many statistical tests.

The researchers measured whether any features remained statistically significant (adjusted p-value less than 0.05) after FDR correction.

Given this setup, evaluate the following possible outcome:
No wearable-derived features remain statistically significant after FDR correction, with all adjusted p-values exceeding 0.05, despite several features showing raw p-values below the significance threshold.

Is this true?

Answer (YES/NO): YES